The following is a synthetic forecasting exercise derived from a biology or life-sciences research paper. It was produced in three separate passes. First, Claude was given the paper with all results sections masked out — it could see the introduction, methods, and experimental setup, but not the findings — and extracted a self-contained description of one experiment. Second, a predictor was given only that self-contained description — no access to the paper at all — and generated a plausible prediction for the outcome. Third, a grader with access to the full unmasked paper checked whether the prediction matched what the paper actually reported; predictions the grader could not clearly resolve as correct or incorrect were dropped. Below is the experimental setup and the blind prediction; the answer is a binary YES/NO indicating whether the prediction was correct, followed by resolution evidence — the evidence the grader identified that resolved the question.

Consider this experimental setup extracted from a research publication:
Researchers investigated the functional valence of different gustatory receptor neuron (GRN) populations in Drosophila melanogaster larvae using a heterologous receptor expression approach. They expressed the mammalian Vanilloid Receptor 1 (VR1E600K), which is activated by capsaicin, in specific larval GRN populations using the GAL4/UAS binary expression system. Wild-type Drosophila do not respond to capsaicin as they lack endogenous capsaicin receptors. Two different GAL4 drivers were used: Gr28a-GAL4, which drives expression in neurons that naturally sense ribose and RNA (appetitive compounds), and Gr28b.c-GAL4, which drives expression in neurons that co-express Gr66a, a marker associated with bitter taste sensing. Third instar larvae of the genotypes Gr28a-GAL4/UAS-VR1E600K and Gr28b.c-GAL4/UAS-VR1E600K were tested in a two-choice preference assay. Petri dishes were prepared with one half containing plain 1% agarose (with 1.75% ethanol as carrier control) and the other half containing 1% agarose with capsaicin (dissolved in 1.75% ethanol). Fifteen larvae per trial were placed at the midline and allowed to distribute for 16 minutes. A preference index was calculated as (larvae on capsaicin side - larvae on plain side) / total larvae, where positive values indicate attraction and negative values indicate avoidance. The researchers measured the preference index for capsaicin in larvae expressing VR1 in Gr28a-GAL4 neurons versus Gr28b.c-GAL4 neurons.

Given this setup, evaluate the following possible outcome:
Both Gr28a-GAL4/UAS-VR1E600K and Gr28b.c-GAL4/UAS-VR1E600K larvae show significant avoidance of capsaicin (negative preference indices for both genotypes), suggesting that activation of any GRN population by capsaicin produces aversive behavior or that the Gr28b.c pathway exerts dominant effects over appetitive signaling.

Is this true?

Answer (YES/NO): NO